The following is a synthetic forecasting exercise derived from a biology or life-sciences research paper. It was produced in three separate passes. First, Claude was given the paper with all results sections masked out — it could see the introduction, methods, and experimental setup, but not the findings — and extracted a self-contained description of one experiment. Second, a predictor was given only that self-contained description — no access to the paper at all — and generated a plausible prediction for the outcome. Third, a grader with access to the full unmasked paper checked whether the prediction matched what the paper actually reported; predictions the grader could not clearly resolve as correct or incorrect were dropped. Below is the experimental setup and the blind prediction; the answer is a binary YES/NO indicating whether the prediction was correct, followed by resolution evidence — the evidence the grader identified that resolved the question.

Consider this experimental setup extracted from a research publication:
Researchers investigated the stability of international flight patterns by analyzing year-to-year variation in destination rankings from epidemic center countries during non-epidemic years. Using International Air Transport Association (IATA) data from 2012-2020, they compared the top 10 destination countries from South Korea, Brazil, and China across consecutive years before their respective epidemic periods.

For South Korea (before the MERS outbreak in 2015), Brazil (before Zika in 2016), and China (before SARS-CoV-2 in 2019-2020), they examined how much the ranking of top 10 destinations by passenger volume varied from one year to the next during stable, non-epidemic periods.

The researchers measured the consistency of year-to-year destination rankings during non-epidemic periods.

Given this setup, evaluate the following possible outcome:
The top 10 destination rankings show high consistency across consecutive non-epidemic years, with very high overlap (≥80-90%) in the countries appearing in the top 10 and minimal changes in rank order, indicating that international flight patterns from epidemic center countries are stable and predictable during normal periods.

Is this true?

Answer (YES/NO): NO